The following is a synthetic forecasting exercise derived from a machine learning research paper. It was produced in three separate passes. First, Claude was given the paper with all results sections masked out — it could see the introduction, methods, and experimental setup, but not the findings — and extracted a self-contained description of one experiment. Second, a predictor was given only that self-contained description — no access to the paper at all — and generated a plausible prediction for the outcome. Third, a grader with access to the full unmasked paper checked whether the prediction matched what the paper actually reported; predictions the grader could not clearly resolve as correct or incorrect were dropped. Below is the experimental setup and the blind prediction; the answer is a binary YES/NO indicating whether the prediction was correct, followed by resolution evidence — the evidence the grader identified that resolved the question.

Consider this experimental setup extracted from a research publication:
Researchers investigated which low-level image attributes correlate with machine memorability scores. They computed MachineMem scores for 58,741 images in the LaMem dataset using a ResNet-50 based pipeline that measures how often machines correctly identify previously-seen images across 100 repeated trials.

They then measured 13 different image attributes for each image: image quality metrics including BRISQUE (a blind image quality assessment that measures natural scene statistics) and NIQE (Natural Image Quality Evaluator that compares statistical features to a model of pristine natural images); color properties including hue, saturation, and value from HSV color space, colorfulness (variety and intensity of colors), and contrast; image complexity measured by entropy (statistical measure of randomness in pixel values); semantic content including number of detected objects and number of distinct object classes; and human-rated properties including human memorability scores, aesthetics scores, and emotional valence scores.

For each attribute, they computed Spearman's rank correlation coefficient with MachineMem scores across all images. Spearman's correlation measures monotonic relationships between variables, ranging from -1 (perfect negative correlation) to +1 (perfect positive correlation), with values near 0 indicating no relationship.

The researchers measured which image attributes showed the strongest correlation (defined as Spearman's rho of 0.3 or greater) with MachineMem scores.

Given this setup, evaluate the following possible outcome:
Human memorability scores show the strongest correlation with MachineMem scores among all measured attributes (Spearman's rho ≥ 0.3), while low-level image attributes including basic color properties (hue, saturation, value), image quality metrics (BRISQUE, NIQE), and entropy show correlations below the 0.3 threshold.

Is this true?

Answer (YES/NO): NO